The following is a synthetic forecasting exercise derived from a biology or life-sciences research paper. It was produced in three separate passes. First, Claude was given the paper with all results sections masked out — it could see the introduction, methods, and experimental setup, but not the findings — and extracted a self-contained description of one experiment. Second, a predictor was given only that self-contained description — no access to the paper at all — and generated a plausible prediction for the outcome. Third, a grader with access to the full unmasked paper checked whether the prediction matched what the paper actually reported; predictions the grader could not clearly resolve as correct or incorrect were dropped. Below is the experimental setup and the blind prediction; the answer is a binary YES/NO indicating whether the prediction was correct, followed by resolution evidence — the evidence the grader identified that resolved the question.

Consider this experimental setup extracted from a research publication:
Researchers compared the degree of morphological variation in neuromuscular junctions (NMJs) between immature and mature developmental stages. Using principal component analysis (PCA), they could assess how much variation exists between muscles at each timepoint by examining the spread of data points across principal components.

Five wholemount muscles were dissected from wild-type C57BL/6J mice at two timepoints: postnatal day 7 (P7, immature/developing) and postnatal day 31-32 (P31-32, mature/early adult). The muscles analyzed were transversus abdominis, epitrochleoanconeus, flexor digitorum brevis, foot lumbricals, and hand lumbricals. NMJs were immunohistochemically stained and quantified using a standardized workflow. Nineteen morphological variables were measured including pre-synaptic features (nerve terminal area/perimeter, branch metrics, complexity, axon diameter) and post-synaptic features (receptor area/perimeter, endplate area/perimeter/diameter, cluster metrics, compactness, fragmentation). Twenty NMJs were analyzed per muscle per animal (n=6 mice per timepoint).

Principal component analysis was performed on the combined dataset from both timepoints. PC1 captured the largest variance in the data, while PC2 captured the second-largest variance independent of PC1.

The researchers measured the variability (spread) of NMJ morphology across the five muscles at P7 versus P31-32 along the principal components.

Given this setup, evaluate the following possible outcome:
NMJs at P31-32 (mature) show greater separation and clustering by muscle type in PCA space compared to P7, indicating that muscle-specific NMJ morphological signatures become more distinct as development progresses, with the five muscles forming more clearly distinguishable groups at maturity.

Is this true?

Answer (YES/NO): NO